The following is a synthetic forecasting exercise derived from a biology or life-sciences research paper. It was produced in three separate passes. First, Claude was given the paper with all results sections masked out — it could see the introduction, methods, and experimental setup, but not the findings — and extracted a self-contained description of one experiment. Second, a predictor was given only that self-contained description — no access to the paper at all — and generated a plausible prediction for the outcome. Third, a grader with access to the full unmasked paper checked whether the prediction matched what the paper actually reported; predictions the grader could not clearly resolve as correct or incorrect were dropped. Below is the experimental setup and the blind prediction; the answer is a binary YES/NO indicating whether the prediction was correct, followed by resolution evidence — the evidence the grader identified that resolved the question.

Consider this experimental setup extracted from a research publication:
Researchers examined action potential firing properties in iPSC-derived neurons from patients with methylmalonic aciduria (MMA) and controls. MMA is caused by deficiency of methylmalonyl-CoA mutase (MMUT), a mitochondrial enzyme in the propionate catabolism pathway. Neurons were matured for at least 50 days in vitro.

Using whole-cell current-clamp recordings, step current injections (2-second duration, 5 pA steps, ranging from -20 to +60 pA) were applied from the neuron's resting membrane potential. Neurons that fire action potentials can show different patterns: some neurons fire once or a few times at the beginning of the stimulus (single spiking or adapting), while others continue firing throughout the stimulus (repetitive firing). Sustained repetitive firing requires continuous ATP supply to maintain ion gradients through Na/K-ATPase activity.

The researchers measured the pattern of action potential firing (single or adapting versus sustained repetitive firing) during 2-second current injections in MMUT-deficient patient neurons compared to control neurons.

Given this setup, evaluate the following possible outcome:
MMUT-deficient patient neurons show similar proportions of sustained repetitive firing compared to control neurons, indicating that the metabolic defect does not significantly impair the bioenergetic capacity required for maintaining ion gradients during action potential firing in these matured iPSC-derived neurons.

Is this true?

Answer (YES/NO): NO